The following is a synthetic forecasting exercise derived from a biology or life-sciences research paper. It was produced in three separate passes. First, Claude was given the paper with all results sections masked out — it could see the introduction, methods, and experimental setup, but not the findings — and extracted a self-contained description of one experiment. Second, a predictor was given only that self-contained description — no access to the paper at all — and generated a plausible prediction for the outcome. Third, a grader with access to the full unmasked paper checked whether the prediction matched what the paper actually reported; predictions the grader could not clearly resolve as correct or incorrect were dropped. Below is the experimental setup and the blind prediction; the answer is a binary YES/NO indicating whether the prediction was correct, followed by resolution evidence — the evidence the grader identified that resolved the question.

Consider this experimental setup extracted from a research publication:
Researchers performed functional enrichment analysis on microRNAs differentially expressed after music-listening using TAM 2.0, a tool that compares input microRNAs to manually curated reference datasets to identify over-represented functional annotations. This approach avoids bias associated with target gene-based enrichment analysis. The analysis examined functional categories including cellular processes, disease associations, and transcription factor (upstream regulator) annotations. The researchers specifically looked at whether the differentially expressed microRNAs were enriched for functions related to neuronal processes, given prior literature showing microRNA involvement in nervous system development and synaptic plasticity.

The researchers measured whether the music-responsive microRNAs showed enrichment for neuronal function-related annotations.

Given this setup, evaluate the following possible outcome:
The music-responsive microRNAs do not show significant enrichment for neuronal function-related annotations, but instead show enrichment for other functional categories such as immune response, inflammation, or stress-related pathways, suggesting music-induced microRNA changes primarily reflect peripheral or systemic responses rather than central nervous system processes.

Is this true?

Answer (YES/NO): NO